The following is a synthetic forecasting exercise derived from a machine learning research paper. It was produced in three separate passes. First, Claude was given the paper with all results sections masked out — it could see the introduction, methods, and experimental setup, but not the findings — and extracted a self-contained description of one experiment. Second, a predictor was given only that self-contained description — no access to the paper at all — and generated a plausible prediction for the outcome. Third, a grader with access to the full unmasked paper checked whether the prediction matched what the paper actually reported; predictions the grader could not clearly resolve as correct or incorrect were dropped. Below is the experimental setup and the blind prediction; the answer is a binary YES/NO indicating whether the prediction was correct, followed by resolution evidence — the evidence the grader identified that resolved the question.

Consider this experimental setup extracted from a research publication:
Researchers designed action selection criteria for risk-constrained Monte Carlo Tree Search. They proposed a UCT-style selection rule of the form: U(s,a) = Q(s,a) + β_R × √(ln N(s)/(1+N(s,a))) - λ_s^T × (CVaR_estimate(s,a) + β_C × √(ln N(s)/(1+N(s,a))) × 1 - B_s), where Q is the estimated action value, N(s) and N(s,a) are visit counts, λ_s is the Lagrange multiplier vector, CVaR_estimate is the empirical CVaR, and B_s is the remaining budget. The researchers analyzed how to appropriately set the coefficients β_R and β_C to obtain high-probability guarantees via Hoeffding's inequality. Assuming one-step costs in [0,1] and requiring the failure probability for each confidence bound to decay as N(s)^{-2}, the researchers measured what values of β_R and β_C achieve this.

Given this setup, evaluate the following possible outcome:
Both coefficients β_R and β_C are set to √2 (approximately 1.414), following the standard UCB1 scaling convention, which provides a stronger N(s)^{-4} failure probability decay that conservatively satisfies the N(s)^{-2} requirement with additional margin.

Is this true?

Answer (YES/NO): NO